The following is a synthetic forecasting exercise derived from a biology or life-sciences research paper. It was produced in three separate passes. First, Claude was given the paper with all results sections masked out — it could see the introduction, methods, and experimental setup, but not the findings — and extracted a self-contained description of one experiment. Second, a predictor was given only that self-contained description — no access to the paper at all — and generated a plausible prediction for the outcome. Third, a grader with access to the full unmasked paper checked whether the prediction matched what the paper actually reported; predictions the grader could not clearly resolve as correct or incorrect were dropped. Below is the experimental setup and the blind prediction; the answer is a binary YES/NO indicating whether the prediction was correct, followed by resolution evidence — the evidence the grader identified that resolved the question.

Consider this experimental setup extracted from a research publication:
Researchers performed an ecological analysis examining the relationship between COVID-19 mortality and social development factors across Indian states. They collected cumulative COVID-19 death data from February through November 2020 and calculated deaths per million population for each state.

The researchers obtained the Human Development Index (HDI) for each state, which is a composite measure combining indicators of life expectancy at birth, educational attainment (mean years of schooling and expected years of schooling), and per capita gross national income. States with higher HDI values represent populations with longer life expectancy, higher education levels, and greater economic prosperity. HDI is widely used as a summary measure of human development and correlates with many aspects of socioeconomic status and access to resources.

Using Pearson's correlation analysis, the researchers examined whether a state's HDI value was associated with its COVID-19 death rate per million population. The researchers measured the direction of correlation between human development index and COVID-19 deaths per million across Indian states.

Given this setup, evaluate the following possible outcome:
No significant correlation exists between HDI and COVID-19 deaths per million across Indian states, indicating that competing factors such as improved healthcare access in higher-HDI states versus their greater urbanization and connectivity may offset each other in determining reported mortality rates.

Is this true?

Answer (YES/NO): NO